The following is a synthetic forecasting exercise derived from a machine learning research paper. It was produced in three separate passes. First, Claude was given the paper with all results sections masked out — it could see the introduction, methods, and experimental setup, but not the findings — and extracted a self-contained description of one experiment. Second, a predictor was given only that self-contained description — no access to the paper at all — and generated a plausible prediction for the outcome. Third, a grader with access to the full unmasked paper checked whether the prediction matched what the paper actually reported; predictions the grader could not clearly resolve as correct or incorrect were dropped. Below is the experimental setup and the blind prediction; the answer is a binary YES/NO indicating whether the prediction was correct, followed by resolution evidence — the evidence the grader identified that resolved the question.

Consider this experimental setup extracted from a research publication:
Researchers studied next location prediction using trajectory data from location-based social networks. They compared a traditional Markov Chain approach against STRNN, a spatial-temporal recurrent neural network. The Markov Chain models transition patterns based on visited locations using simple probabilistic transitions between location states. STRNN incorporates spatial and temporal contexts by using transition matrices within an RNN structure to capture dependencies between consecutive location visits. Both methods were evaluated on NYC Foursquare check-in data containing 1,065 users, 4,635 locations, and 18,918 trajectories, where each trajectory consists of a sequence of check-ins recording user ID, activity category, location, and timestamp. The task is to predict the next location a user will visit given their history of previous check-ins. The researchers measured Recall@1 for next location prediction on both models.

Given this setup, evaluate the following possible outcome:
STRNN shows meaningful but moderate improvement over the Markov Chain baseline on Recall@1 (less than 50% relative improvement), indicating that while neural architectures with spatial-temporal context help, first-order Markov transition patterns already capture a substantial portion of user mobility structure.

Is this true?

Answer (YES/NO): NO